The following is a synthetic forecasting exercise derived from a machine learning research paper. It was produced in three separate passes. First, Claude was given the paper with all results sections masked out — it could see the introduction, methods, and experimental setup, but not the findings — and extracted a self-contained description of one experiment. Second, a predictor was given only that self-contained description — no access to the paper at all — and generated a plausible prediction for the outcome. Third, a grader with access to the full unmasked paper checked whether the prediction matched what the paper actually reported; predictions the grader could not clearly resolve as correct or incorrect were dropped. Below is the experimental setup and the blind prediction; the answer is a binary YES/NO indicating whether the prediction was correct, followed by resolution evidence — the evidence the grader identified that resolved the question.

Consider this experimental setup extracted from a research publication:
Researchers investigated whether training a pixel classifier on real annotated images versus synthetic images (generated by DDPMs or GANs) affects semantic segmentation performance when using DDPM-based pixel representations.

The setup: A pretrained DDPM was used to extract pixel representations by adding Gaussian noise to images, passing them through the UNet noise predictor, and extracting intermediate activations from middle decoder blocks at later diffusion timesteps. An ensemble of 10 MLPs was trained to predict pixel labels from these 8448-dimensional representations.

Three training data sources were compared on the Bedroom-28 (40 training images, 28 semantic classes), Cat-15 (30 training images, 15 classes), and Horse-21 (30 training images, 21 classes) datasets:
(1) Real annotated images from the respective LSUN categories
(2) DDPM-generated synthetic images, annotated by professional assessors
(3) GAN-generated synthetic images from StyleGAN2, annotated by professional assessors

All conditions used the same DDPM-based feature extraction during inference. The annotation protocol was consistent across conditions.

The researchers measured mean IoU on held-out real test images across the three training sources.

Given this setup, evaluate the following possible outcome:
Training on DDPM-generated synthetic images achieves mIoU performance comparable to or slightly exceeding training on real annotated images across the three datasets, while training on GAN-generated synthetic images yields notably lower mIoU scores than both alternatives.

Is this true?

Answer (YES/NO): NO